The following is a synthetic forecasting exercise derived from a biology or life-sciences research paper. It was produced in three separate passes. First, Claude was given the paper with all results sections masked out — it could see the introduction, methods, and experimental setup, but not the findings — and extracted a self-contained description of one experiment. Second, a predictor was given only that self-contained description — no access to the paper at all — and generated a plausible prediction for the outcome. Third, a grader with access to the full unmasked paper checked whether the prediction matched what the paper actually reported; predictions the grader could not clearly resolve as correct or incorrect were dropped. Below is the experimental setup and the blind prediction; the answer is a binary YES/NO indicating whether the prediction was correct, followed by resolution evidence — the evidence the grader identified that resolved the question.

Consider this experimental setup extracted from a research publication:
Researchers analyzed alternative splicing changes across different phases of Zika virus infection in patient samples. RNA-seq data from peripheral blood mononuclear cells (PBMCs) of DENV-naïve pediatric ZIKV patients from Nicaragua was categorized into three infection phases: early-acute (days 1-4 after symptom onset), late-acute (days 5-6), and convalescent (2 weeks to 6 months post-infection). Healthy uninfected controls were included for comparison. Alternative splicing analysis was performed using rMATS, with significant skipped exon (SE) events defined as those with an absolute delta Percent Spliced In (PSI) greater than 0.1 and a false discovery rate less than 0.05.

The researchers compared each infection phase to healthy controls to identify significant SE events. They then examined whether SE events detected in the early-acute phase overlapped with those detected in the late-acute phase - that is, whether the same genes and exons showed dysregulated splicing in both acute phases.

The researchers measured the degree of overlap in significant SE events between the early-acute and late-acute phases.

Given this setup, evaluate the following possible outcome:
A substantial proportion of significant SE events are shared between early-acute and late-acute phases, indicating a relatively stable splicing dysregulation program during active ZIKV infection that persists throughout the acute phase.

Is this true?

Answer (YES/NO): NO